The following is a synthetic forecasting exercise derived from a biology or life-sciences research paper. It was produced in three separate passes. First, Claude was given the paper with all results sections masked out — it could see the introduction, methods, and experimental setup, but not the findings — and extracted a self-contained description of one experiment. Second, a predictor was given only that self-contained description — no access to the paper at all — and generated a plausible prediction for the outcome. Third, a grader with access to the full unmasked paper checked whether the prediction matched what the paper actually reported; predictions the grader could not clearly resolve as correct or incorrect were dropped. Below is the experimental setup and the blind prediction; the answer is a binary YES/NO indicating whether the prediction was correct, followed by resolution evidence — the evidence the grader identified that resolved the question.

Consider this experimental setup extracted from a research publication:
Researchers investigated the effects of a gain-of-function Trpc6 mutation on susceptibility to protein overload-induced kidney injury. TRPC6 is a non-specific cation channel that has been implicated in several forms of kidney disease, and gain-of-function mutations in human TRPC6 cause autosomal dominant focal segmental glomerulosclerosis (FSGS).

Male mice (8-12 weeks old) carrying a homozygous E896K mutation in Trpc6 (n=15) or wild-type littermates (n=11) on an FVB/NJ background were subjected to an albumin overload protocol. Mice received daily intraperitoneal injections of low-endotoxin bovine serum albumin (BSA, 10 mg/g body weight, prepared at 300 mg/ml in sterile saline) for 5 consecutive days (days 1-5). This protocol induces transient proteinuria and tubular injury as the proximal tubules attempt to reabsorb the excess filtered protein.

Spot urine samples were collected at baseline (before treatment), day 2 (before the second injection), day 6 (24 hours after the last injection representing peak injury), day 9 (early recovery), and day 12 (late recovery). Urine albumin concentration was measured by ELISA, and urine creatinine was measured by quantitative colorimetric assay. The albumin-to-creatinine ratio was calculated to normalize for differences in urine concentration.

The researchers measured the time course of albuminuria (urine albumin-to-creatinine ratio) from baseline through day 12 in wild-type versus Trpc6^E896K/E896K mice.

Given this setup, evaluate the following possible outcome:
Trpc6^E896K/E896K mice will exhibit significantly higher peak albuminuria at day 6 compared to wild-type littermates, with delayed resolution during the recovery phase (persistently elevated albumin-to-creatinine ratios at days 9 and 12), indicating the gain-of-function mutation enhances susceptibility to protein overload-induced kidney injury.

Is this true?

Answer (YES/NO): NO